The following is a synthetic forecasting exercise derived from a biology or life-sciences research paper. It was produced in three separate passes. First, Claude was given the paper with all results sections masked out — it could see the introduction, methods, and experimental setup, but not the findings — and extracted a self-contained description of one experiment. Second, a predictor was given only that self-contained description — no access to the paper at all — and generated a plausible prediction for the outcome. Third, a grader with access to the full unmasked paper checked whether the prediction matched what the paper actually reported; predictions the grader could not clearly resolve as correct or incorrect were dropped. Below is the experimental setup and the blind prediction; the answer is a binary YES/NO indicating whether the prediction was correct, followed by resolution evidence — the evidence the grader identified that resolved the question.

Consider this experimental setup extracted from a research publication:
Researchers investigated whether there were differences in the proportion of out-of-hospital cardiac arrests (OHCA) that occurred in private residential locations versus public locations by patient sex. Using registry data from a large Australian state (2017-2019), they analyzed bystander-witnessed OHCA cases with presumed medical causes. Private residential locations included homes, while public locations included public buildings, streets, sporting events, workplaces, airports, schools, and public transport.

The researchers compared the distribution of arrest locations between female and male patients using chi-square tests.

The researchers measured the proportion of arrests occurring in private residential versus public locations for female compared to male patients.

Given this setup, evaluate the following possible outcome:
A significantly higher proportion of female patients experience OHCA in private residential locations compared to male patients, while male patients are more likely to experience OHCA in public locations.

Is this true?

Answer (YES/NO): YES